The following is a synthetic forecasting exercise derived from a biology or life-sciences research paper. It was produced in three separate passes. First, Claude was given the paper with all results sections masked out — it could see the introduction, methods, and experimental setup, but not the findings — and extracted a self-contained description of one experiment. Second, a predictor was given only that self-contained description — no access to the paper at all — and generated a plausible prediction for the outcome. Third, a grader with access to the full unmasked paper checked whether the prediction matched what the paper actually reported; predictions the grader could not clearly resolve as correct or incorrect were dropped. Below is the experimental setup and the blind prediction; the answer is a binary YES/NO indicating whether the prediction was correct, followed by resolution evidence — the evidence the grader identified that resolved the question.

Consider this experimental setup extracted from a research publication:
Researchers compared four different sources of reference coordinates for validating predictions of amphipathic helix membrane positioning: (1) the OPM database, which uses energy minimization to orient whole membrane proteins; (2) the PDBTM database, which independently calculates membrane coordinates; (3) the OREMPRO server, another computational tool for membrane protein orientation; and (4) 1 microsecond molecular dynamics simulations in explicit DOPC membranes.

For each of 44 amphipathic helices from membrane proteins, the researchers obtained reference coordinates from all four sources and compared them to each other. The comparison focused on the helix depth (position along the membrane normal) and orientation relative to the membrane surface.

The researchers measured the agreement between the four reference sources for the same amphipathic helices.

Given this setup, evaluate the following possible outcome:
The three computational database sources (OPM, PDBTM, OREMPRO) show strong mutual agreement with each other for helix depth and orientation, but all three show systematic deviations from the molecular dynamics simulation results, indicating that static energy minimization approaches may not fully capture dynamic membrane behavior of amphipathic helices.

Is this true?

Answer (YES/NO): NO